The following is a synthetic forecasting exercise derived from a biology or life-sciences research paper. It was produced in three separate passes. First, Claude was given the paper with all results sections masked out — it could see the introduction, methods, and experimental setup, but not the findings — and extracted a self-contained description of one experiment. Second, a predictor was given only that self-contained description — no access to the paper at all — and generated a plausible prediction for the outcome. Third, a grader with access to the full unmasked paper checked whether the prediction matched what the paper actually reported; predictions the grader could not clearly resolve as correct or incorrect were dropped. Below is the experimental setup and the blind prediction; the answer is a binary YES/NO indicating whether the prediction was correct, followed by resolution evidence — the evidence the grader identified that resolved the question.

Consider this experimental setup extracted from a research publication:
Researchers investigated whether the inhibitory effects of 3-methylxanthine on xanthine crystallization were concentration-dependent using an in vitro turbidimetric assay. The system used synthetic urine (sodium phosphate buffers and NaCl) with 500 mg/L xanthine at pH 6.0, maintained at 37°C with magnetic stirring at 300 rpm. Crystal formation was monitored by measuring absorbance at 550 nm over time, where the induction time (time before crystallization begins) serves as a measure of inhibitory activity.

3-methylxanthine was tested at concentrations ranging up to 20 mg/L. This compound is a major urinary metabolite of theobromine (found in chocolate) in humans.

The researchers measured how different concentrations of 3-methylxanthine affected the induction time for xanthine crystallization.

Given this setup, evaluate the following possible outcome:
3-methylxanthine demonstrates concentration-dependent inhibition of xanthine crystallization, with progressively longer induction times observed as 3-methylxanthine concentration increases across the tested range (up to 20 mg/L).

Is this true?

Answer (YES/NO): YES